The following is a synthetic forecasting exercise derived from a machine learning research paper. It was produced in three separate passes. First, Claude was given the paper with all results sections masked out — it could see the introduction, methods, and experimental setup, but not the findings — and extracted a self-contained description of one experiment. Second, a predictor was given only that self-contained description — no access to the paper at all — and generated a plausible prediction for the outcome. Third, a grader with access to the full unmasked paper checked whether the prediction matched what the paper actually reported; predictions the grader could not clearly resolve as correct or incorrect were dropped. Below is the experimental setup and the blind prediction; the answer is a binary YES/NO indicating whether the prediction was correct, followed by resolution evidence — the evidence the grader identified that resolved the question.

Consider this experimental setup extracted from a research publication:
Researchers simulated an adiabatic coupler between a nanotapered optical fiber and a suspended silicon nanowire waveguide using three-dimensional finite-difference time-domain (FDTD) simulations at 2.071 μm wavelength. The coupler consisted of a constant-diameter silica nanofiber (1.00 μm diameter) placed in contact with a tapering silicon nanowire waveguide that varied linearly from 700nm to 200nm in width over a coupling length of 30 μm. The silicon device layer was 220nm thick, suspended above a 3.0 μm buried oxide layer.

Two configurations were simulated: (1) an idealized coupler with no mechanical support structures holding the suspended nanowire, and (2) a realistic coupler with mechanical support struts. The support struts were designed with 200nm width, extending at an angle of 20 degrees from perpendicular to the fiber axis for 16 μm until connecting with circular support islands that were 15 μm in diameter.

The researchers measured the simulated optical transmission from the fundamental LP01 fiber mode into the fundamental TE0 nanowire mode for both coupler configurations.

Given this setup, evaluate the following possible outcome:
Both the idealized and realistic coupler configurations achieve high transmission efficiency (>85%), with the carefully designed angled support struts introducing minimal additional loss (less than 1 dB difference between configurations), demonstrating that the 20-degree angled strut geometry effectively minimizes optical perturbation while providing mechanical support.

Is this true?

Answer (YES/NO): NO